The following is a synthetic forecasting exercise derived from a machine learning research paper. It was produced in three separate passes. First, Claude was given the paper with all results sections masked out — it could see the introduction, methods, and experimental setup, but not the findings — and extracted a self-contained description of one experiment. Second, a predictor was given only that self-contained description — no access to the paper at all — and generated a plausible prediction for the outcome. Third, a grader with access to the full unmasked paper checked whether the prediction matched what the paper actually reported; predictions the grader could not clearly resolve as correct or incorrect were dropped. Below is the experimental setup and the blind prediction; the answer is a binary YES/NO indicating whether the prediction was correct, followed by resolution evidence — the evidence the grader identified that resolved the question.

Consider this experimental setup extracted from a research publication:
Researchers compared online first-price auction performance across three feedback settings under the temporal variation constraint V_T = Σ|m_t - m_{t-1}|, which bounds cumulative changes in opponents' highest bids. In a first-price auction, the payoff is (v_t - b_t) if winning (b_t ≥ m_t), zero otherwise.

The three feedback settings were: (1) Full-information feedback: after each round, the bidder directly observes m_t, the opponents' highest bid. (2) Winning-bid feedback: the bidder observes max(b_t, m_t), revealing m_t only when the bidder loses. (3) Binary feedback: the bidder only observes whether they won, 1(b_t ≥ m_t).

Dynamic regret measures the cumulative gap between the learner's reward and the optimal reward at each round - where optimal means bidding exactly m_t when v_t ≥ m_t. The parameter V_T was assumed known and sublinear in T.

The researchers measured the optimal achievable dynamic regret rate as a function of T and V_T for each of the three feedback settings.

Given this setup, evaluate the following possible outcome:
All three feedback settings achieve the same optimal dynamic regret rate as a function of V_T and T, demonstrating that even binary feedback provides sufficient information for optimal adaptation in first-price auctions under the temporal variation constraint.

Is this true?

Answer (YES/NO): NO